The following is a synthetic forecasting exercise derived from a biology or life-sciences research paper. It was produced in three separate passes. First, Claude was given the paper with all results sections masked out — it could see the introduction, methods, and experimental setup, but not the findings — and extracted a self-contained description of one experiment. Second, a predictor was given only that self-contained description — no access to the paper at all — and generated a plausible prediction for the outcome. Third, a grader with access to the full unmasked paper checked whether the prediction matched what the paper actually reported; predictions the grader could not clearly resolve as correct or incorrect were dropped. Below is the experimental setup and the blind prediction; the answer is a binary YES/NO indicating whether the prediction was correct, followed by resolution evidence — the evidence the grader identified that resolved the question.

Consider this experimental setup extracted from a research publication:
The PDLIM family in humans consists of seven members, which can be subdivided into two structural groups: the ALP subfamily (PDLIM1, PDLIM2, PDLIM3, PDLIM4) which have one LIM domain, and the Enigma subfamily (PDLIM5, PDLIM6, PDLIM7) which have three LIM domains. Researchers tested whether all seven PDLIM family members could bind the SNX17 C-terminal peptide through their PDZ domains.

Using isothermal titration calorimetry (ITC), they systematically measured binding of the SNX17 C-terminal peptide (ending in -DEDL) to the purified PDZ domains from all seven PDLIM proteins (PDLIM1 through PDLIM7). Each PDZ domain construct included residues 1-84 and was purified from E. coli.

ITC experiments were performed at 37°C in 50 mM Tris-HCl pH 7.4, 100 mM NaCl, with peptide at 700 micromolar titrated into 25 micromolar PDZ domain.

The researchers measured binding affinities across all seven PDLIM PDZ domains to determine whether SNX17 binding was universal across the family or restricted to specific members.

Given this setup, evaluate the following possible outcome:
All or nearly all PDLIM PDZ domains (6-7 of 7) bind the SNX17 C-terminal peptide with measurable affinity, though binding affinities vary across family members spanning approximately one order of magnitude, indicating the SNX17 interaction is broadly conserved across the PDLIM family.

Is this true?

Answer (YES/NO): NO